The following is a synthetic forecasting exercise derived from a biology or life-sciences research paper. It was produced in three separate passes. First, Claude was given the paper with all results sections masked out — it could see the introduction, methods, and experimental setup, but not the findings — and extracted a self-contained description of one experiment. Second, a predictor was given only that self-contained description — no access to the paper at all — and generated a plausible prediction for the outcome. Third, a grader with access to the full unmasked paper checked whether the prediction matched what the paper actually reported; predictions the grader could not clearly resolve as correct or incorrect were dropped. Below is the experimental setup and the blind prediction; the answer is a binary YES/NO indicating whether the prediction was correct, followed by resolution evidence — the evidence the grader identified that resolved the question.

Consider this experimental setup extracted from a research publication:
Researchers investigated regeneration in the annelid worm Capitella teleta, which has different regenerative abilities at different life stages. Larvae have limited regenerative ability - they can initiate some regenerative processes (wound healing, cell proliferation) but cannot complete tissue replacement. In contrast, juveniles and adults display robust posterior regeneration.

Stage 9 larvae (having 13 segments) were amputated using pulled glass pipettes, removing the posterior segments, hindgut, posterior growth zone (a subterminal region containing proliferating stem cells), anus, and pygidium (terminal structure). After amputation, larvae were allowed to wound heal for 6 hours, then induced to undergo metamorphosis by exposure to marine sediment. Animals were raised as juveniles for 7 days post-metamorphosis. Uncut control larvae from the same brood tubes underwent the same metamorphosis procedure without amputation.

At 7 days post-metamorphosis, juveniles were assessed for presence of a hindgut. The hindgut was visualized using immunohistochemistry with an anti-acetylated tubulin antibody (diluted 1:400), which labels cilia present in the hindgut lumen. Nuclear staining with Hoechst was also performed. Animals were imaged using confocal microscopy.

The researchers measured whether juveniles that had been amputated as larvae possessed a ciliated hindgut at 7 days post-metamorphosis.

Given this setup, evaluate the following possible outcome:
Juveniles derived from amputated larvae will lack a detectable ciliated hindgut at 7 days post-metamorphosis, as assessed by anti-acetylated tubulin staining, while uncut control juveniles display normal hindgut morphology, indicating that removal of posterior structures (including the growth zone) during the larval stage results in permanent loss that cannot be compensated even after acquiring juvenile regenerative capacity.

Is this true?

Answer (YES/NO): NO